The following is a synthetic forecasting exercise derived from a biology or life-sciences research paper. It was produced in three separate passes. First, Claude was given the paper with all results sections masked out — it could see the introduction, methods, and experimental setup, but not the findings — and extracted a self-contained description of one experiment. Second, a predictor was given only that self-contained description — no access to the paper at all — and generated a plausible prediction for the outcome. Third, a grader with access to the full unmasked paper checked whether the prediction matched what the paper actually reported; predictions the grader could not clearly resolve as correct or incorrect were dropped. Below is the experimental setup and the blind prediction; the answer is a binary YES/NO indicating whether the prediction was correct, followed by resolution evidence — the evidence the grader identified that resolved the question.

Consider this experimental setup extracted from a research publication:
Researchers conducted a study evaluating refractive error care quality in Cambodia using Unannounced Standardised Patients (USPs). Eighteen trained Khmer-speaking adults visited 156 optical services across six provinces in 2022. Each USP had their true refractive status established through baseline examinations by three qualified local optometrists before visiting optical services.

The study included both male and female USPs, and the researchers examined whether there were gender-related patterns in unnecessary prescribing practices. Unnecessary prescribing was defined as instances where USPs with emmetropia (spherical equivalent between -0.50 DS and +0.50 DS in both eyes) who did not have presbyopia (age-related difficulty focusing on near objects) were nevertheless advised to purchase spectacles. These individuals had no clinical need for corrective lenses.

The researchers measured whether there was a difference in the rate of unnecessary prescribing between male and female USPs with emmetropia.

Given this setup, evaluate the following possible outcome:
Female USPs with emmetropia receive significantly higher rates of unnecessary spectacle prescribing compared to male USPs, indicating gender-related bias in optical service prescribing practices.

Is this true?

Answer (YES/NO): YES